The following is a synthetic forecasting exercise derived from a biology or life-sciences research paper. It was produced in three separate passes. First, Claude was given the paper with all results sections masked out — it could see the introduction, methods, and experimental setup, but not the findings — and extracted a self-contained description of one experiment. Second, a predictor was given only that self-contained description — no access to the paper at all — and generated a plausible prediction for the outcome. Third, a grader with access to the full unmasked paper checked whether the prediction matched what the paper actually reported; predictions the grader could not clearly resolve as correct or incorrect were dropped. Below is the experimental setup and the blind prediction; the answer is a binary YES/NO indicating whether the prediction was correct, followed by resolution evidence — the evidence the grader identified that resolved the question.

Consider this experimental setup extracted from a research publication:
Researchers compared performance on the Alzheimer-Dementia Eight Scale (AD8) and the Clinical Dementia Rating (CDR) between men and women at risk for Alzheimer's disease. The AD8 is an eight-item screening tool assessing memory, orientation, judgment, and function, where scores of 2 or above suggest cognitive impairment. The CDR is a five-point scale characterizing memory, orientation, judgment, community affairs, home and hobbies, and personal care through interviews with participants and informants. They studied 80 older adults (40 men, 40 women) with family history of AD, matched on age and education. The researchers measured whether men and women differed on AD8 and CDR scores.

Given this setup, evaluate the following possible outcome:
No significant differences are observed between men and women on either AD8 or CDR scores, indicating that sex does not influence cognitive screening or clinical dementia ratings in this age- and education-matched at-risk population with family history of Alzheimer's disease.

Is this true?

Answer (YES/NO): YES